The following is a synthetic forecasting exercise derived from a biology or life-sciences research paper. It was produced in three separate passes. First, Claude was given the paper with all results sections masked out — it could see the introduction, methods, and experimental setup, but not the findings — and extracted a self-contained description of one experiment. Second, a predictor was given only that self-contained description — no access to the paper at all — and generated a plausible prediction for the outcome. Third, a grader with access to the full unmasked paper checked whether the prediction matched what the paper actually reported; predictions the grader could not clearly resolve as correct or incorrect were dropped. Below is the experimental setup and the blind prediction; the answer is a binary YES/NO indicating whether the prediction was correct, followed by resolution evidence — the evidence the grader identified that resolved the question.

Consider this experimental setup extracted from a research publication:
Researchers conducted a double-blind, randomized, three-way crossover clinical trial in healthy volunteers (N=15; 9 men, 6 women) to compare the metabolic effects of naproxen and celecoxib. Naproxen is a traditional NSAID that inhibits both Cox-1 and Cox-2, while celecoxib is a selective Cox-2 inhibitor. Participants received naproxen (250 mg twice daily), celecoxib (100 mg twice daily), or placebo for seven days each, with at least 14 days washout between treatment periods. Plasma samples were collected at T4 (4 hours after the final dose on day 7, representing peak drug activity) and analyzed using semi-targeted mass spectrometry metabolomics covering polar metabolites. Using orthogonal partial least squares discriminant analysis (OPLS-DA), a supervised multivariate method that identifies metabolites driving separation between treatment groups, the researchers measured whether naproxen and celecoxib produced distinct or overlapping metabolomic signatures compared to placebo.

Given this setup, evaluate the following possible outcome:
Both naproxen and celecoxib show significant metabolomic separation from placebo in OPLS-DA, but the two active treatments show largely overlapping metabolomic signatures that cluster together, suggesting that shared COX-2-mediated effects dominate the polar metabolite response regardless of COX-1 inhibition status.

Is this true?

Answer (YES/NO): NO